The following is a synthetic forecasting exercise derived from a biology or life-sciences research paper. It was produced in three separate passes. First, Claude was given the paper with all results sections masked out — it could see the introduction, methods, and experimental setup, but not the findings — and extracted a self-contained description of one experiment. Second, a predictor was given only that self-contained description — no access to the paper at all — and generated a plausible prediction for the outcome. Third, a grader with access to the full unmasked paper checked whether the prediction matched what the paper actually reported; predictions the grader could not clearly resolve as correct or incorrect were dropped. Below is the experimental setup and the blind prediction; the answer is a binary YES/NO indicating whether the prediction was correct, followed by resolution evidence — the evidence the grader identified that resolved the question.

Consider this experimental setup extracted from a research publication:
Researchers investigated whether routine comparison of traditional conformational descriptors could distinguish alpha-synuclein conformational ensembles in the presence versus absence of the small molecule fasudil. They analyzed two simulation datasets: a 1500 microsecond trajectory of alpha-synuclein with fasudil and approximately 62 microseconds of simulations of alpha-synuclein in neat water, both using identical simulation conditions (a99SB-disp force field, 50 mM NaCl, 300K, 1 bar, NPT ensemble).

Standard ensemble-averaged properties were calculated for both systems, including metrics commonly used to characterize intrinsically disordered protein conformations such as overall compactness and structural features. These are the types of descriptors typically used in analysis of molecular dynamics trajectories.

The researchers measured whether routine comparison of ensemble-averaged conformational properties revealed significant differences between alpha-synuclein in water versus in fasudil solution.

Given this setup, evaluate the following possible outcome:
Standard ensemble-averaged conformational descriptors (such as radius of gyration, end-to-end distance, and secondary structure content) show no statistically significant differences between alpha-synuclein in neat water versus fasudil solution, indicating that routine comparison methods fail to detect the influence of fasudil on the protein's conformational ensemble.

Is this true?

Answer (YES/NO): YES